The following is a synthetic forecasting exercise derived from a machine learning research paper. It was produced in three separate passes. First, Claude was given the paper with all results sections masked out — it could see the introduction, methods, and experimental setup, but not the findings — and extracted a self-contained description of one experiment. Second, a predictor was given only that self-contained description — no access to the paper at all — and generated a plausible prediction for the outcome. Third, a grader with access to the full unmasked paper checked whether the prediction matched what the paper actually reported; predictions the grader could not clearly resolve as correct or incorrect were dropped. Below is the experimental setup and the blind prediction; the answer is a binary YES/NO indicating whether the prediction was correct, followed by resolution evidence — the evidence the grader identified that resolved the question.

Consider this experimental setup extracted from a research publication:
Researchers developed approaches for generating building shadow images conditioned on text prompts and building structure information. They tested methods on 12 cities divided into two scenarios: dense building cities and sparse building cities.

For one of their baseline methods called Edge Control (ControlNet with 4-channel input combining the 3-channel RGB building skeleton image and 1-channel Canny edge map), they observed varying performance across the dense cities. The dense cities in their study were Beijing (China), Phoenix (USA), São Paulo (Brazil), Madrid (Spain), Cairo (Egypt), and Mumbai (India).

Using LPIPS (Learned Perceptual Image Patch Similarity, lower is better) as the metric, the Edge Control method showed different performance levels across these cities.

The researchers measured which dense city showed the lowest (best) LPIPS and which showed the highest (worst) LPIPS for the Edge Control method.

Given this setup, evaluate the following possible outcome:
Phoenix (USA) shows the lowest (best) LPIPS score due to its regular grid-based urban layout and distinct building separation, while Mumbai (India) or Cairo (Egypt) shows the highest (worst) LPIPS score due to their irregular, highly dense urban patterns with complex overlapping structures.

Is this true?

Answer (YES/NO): NO